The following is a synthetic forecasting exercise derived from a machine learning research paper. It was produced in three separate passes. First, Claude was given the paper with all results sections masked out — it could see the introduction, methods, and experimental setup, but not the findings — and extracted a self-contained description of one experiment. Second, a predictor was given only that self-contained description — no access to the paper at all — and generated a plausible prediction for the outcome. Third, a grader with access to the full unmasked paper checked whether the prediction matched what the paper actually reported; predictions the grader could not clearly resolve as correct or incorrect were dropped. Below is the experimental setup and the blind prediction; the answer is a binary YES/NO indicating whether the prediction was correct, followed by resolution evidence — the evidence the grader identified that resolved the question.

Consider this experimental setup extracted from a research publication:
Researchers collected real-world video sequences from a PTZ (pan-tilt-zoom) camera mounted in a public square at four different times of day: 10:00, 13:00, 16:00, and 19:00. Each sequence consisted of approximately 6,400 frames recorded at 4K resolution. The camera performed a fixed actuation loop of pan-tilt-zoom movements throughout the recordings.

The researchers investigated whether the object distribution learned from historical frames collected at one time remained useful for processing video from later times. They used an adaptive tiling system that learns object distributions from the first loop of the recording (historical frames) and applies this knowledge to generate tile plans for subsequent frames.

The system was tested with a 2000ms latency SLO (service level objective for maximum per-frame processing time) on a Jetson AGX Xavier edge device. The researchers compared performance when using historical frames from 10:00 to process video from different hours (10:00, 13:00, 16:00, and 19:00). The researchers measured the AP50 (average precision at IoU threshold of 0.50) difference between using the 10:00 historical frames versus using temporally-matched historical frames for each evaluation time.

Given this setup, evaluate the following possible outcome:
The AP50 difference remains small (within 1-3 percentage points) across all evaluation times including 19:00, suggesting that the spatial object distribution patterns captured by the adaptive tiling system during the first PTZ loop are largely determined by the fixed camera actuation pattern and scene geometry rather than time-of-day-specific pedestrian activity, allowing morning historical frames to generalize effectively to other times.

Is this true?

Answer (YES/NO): YES